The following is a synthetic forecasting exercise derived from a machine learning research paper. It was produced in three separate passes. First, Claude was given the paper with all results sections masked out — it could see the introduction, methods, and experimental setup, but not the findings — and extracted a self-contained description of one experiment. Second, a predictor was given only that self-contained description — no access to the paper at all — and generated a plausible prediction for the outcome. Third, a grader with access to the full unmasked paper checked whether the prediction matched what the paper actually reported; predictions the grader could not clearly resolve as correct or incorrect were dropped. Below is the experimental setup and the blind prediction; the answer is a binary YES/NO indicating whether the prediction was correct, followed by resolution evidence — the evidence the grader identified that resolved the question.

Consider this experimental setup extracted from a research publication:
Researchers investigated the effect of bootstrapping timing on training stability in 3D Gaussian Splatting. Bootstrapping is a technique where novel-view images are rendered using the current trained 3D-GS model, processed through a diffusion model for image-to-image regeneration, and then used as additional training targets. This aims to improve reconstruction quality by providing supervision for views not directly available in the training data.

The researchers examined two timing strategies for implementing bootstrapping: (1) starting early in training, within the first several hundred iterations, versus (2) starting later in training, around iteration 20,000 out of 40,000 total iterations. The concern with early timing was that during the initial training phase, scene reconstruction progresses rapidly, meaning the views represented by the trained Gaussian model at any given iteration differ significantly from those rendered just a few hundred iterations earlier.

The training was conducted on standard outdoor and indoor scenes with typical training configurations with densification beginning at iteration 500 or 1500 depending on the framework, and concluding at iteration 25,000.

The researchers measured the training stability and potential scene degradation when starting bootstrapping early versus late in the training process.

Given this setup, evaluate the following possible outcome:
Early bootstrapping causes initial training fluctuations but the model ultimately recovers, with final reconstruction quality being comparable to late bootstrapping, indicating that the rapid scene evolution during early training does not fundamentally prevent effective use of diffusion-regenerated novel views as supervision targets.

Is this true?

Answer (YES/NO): NO